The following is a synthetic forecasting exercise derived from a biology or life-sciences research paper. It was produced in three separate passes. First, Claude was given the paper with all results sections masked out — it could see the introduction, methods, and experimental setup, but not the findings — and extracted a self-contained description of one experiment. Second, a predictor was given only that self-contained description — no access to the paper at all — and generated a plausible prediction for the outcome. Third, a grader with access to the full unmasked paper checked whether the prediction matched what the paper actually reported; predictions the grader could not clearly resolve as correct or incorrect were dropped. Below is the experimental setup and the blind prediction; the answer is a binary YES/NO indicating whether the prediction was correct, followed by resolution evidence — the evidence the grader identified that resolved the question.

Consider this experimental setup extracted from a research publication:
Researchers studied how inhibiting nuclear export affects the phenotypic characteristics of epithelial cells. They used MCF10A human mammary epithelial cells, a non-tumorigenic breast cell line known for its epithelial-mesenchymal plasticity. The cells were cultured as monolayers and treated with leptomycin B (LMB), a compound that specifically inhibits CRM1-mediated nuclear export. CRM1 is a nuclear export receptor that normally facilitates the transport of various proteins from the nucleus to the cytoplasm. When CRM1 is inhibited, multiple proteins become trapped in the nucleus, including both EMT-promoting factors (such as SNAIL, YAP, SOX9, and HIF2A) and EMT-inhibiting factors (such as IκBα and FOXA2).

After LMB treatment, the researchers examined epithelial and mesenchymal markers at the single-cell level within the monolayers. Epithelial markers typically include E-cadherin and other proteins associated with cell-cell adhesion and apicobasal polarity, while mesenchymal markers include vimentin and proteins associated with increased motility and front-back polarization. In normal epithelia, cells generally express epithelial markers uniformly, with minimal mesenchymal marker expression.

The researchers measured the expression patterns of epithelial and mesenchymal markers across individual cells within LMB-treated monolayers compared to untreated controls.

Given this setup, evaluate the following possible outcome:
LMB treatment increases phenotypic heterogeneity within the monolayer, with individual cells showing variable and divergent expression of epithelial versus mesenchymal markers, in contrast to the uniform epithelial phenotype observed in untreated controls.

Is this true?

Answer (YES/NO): NO